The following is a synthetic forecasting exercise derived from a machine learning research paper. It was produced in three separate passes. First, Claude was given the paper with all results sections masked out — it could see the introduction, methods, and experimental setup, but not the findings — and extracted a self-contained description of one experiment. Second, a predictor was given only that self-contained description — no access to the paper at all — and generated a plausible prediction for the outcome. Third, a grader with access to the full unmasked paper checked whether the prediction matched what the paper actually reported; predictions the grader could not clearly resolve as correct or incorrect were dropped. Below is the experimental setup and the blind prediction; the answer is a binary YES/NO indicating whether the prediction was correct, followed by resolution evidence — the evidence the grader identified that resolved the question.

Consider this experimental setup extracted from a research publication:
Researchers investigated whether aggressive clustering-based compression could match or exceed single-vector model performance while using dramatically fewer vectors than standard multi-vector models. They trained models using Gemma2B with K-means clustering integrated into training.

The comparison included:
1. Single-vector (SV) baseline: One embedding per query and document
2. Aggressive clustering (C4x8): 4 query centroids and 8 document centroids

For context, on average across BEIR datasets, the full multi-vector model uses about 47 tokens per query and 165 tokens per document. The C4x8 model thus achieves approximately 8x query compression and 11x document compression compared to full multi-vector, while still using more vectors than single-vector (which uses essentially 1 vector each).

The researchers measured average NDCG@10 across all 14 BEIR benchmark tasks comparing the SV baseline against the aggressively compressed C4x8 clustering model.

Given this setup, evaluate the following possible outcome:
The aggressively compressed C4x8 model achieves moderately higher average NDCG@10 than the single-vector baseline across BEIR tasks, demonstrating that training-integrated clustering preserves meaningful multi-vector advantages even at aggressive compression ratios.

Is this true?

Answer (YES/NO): YES